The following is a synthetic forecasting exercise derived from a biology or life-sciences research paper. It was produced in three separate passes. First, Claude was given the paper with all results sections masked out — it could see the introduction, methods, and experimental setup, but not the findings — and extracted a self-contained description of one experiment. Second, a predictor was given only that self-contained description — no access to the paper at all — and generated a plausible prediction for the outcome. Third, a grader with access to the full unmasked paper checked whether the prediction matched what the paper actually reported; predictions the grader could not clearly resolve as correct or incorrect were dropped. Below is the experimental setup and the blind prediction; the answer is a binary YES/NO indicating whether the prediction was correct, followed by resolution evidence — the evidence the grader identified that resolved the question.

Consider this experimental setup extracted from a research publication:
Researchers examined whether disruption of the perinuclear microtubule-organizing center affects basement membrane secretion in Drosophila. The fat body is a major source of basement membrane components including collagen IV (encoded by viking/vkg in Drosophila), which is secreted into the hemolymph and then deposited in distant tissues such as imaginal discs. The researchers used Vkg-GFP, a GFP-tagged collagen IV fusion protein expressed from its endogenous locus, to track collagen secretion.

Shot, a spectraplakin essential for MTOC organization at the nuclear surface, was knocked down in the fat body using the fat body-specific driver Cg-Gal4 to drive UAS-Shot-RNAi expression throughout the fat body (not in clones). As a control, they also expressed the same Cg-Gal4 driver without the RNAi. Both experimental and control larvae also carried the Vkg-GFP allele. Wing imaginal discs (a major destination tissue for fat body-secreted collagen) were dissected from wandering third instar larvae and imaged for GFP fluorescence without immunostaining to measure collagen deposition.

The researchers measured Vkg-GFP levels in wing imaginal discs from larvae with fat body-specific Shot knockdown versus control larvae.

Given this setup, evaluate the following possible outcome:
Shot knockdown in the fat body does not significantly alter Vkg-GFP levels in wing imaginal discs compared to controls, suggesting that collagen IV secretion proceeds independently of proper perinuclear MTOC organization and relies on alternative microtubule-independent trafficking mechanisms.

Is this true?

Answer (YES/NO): NO